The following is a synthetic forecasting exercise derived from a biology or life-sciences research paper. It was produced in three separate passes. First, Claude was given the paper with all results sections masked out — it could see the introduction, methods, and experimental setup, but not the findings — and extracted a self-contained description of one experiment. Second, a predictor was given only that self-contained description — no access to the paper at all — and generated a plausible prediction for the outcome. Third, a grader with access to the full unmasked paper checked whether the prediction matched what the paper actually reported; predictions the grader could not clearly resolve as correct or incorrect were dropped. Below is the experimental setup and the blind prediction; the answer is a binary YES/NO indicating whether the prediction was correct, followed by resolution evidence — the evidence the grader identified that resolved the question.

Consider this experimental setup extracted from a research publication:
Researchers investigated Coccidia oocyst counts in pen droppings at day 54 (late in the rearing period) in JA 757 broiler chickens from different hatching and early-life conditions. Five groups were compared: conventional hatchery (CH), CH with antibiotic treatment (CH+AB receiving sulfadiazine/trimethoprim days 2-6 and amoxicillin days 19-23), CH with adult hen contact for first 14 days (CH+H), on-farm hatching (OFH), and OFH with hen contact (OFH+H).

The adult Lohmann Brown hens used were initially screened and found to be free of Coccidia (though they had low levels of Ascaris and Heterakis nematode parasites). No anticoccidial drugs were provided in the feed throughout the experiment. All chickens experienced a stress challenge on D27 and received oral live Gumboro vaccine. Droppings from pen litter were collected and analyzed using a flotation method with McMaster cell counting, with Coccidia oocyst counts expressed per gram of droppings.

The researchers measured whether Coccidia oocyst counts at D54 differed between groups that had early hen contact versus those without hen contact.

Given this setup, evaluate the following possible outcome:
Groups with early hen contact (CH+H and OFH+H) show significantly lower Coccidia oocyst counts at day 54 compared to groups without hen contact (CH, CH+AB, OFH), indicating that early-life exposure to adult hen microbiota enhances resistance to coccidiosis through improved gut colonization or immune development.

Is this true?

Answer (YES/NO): NO